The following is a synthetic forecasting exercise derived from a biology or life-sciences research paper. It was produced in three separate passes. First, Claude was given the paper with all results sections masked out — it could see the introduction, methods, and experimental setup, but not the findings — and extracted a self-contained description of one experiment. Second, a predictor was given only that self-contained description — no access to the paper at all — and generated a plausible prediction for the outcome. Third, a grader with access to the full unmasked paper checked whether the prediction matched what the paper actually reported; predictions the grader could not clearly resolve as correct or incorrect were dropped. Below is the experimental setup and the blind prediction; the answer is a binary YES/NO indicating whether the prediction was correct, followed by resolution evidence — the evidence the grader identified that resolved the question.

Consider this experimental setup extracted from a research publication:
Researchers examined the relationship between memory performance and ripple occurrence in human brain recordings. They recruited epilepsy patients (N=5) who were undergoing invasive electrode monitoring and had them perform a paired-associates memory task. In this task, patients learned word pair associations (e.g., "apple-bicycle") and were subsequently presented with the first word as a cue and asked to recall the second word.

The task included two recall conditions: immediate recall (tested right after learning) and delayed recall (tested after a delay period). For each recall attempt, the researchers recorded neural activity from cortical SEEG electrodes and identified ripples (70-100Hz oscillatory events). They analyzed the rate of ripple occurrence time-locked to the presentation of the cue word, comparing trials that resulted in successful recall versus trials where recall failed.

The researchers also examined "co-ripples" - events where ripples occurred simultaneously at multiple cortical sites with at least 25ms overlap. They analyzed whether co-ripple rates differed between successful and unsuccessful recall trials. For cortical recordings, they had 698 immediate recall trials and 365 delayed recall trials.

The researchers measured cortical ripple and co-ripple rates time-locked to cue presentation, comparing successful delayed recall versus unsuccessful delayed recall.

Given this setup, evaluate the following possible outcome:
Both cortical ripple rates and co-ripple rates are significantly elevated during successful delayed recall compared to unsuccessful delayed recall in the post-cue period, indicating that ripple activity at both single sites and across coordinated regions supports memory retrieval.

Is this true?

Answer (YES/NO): NO